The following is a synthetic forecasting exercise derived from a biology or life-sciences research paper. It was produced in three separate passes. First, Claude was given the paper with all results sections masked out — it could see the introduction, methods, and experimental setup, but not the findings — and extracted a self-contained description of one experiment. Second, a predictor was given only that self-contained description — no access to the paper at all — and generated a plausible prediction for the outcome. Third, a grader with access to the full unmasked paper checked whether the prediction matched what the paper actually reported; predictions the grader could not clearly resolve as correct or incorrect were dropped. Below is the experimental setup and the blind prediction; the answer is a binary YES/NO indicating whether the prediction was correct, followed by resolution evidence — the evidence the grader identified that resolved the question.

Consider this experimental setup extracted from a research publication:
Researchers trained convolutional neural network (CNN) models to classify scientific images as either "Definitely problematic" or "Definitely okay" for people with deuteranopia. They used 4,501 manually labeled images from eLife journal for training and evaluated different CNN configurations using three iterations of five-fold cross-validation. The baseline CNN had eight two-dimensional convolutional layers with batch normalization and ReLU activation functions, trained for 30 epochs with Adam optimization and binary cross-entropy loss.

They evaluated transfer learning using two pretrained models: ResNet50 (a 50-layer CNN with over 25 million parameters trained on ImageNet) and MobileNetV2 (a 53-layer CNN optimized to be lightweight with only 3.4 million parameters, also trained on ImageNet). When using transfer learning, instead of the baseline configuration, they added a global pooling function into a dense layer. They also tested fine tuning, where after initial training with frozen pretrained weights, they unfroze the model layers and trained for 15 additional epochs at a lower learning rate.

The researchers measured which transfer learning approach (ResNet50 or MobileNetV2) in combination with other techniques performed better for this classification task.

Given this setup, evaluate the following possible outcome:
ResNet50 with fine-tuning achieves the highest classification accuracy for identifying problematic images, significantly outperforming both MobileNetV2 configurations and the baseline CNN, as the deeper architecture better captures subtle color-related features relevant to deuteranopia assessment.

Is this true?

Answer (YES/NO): NO